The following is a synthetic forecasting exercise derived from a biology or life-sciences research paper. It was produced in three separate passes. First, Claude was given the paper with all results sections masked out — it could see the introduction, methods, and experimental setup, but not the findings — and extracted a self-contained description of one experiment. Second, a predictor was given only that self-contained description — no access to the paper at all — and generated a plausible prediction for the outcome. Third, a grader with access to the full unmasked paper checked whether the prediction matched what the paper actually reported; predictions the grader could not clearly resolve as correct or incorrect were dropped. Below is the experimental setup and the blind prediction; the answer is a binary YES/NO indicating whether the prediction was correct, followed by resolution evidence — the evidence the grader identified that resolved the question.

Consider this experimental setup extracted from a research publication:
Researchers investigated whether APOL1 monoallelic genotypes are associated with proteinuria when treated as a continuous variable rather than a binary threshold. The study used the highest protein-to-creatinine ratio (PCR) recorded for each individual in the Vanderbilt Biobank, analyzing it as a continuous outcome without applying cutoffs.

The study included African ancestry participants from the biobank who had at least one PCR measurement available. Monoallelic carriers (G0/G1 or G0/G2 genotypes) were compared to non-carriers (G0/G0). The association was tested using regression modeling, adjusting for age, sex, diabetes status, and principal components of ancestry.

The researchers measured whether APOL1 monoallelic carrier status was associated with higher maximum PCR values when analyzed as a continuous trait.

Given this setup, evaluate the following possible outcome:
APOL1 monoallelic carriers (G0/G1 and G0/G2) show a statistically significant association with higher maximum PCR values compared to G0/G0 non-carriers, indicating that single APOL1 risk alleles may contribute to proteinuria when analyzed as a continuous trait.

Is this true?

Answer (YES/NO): YES